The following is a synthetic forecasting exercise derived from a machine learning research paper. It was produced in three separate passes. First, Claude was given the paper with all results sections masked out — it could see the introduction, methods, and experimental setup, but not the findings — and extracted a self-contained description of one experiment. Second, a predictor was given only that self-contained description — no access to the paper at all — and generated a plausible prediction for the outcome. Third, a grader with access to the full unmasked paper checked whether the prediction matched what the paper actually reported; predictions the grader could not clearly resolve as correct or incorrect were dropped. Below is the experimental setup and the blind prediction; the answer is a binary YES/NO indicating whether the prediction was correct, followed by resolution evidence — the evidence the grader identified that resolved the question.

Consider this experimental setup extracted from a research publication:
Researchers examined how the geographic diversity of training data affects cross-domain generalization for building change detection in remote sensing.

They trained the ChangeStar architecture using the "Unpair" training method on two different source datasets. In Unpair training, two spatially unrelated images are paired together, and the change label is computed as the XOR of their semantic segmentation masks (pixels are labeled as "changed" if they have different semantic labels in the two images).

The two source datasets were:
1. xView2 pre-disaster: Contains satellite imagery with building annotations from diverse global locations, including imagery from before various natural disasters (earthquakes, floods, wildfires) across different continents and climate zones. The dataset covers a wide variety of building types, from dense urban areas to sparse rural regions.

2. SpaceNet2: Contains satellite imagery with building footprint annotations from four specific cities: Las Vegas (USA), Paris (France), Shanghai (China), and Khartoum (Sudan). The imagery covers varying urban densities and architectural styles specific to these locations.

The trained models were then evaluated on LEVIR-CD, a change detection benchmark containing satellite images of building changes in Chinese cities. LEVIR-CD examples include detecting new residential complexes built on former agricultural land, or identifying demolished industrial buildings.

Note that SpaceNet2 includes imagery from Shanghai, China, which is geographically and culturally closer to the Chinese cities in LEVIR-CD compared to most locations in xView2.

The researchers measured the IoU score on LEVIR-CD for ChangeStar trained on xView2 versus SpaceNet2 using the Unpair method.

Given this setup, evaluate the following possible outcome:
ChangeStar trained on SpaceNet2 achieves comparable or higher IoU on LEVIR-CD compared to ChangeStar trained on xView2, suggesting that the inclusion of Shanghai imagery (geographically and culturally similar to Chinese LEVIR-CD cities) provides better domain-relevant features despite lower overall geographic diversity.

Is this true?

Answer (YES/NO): NO